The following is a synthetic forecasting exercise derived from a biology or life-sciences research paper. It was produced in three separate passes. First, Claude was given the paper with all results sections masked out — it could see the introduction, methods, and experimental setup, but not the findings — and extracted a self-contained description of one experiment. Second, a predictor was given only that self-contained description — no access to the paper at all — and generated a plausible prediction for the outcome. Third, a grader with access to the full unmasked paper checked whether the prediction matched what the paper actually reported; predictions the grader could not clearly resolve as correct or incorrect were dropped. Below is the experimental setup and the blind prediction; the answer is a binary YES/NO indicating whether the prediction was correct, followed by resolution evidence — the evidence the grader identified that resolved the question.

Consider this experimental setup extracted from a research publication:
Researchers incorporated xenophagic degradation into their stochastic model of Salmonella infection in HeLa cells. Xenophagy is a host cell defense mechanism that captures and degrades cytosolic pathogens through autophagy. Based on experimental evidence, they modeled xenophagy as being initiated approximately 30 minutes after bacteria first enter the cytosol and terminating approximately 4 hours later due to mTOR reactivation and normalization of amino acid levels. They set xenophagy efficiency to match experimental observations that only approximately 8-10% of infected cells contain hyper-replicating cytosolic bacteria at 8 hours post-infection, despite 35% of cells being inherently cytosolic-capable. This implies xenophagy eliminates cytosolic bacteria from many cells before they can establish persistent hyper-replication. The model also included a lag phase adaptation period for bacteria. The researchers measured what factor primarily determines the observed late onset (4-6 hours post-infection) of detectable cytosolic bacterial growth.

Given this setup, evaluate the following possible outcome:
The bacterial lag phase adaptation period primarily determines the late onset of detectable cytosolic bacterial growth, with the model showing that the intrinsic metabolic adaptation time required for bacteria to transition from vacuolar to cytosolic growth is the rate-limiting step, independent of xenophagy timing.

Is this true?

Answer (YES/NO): NO